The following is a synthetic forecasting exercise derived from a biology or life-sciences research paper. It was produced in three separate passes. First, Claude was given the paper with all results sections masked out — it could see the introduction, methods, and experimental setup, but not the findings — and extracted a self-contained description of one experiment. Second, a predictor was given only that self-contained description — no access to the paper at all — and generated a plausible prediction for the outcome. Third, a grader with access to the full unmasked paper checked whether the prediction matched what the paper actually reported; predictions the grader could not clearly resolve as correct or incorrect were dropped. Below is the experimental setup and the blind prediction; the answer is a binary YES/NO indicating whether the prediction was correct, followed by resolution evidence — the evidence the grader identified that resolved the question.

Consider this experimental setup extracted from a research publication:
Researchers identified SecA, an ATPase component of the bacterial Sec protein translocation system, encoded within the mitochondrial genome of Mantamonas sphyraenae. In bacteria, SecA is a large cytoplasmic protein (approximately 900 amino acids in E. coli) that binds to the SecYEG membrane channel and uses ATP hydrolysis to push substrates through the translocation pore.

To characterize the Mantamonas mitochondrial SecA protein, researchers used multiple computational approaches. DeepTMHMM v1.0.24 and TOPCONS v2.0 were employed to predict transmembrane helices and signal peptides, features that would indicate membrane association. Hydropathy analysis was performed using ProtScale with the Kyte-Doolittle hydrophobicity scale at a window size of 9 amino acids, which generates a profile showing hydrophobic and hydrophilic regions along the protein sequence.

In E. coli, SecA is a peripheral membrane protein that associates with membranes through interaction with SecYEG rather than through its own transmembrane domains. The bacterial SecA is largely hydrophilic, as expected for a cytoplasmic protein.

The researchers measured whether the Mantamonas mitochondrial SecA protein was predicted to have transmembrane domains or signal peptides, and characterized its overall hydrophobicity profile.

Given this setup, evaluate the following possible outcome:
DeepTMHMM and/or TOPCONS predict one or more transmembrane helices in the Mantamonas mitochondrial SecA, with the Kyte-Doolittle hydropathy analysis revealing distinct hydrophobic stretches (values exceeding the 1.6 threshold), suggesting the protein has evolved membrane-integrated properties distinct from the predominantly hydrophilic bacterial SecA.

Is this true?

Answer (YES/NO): NO